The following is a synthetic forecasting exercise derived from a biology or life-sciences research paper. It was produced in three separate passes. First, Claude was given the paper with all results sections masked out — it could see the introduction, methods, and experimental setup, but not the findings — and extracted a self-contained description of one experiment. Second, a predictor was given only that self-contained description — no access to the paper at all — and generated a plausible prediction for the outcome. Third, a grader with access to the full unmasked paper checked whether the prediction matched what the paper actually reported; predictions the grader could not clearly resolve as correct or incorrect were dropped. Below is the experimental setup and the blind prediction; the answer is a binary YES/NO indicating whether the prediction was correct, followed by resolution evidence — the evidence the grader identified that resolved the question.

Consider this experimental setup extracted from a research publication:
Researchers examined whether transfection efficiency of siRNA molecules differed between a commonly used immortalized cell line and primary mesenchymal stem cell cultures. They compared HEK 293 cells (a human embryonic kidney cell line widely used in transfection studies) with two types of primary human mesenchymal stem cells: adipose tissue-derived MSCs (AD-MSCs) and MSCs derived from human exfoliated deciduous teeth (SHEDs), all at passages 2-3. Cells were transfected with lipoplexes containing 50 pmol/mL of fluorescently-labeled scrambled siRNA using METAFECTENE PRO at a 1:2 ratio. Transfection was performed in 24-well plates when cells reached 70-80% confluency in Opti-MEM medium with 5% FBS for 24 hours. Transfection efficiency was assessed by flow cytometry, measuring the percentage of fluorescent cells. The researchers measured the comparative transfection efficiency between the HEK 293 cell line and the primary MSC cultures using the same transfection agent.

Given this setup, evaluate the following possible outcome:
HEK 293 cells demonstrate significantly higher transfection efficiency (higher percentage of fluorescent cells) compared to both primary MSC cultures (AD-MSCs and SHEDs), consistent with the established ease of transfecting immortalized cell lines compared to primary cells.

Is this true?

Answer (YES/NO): YES